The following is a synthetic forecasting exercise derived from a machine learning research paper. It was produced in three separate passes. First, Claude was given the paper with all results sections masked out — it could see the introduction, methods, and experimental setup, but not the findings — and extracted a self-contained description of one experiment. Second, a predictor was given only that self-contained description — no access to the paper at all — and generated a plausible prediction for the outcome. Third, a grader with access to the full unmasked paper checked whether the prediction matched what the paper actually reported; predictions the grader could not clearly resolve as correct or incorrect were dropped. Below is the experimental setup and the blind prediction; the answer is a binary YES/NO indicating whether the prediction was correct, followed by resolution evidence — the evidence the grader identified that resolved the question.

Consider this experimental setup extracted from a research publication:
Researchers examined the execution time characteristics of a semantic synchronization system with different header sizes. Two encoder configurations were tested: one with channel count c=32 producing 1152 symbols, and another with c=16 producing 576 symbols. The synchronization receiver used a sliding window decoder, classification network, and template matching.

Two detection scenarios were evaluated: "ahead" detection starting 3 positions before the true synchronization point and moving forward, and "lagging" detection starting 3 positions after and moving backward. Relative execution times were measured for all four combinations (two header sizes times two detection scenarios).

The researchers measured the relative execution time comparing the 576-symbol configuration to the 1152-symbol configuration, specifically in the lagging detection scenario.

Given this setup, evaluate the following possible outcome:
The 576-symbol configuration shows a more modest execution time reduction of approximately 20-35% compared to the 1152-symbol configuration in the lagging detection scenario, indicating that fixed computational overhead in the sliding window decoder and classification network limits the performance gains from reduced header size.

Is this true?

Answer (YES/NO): NO